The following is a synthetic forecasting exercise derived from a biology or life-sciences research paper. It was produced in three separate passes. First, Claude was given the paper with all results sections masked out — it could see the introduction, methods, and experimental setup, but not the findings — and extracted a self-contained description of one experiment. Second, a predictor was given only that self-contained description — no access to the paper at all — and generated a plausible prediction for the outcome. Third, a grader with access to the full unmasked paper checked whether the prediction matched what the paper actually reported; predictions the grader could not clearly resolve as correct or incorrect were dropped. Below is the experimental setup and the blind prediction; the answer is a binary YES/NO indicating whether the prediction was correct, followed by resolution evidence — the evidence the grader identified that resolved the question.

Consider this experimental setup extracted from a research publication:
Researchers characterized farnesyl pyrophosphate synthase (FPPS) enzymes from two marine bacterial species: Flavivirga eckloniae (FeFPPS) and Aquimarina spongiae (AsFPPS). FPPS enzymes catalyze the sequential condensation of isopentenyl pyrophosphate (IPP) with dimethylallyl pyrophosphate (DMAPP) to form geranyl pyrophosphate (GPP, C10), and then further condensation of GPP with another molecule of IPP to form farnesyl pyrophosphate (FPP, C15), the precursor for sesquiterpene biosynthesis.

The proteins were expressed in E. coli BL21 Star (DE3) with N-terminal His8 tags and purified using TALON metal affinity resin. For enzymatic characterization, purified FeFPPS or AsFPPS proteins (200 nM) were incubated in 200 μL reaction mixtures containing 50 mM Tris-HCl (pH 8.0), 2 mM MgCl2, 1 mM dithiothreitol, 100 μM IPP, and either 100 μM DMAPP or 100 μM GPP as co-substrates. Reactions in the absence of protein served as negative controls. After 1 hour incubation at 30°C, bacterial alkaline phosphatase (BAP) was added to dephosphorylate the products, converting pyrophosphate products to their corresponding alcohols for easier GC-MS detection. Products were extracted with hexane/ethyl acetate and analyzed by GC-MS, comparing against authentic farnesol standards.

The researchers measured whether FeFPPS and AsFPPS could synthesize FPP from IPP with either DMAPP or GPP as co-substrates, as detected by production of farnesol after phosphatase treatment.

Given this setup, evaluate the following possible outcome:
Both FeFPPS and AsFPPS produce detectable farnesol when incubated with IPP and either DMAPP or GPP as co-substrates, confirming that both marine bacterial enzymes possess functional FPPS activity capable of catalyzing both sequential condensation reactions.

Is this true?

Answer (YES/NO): YES